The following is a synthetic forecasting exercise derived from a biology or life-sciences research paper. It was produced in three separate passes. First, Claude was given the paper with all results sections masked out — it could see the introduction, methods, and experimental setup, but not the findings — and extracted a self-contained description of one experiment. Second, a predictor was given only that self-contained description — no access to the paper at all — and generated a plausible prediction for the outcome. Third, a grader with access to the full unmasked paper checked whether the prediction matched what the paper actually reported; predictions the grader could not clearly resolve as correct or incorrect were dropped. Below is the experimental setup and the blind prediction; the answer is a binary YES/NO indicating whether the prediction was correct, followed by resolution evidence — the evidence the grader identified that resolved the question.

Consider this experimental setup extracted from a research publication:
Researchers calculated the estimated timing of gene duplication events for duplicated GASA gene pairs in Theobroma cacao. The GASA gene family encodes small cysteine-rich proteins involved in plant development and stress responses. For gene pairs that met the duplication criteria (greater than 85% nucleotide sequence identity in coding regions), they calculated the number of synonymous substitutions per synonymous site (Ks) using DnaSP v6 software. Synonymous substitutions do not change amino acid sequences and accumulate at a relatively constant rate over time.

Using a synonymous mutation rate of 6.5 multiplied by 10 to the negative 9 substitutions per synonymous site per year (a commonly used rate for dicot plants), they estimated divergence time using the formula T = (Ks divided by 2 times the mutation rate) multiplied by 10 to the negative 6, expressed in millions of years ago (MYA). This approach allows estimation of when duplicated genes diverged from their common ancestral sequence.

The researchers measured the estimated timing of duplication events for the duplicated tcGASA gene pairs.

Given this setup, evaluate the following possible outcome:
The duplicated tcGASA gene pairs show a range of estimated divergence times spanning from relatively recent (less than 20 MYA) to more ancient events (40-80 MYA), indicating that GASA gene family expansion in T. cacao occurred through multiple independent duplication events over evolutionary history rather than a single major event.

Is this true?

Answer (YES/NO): NO